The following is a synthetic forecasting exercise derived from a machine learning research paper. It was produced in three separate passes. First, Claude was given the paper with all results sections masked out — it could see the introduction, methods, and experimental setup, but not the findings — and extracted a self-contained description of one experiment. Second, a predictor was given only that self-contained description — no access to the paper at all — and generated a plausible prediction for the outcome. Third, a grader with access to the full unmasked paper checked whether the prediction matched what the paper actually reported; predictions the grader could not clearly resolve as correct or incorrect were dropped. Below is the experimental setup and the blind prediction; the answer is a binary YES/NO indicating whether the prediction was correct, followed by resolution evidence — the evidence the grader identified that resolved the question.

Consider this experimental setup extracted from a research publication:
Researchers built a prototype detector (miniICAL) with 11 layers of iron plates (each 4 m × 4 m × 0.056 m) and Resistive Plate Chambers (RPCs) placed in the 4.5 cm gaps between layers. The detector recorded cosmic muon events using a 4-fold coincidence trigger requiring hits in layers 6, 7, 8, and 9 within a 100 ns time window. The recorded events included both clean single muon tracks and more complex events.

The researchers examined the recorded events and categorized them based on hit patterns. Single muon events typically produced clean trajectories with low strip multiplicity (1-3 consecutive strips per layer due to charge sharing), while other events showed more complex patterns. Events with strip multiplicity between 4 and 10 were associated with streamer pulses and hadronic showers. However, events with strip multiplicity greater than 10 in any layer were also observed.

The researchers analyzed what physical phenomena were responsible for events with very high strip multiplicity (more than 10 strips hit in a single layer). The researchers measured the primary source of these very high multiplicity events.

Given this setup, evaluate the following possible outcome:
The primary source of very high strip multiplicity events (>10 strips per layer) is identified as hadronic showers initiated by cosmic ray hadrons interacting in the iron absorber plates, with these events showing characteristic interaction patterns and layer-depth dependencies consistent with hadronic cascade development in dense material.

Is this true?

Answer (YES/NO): NO